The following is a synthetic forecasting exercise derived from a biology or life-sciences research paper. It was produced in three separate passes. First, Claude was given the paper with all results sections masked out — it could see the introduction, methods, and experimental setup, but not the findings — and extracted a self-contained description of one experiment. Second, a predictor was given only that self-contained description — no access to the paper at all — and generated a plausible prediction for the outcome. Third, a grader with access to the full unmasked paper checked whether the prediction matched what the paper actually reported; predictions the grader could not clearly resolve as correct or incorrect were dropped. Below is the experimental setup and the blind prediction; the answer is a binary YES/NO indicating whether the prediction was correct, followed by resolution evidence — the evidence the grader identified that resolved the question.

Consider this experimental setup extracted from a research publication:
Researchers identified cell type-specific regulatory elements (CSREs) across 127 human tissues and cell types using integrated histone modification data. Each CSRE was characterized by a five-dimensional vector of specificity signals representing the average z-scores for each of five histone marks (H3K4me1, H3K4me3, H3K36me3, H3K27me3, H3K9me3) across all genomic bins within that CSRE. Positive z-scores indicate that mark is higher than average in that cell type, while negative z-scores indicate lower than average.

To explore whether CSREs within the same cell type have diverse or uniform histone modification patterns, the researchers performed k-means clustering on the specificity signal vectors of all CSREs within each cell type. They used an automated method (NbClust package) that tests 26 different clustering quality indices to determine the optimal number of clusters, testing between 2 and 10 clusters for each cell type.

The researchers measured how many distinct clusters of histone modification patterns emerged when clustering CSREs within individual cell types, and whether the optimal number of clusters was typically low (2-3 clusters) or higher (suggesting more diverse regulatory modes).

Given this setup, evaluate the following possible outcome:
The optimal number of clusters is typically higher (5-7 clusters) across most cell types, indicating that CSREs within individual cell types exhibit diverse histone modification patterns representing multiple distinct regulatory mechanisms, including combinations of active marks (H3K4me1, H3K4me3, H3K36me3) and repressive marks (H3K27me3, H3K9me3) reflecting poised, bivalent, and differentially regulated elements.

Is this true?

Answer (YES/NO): NO